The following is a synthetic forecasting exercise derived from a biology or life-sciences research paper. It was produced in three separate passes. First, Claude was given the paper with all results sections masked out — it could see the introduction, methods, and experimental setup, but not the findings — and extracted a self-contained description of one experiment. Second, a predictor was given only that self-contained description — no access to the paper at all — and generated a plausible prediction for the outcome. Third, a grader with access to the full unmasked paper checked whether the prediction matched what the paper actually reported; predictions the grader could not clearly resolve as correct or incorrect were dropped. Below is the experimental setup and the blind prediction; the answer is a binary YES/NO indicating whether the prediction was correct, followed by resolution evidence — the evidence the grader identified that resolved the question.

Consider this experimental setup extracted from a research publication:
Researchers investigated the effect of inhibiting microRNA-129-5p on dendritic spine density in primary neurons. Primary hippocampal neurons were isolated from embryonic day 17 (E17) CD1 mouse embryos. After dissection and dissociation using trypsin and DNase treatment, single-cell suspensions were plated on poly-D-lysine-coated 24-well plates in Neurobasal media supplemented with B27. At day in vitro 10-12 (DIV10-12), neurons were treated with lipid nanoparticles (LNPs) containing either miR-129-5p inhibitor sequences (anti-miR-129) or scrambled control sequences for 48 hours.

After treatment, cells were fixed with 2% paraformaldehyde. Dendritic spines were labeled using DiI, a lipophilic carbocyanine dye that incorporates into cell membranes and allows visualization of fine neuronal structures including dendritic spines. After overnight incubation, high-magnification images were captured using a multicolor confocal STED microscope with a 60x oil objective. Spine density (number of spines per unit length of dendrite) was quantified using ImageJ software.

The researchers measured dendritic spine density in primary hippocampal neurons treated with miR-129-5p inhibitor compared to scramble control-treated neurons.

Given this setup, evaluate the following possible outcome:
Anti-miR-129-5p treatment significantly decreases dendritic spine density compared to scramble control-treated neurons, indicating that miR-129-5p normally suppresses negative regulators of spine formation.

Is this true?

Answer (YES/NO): YES